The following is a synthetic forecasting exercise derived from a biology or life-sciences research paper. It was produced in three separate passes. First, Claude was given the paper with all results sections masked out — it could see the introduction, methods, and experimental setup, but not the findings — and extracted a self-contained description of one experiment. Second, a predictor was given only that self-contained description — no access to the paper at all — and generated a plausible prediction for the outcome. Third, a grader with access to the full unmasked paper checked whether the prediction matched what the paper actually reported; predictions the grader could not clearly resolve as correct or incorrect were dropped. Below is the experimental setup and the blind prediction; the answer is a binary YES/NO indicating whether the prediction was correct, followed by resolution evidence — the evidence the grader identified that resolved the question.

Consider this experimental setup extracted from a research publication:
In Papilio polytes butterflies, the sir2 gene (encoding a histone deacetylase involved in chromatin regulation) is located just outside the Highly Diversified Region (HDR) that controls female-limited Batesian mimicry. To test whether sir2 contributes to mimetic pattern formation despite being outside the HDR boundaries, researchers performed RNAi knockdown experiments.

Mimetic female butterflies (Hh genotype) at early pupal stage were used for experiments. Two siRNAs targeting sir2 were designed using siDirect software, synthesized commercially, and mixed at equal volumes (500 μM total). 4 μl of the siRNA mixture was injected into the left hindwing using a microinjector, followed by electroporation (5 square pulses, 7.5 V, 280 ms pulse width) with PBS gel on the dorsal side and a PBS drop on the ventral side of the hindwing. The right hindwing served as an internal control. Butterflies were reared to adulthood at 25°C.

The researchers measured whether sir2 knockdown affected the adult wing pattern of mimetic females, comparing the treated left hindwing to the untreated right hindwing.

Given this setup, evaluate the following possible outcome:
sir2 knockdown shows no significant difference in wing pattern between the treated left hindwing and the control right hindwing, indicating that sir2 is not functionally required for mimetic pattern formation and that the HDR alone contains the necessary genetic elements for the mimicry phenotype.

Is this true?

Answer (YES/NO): NO